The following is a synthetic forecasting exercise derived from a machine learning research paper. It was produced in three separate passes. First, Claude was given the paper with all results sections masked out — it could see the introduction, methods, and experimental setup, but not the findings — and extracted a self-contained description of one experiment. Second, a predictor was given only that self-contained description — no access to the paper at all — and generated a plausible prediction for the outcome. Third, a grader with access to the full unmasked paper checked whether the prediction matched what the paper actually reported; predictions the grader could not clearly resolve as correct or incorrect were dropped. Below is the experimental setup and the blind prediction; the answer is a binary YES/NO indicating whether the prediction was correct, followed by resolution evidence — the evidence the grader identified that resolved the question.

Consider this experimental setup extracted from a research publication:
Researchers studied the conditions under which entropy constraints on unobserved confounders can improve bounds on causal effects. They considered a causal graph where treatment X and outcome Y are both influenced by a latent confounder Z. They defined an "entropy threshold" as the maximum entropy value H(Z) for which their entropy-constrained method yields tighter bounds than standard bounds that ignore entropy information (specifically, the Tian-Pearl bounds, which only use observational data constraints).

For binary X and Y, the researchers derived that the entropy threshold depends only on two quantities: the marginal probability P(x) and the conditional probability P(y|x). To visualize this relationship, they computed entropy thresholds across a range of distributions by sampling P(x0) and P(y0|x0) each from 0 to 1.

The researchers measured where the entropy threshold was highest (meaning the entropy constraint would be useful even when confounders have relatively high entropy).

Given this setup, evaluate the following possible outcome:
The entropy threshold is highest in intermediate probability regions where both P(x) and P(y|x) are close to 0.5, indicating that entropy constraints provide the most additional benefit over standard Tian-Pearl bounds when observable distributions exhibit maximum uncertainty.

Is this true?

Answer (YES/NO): NO